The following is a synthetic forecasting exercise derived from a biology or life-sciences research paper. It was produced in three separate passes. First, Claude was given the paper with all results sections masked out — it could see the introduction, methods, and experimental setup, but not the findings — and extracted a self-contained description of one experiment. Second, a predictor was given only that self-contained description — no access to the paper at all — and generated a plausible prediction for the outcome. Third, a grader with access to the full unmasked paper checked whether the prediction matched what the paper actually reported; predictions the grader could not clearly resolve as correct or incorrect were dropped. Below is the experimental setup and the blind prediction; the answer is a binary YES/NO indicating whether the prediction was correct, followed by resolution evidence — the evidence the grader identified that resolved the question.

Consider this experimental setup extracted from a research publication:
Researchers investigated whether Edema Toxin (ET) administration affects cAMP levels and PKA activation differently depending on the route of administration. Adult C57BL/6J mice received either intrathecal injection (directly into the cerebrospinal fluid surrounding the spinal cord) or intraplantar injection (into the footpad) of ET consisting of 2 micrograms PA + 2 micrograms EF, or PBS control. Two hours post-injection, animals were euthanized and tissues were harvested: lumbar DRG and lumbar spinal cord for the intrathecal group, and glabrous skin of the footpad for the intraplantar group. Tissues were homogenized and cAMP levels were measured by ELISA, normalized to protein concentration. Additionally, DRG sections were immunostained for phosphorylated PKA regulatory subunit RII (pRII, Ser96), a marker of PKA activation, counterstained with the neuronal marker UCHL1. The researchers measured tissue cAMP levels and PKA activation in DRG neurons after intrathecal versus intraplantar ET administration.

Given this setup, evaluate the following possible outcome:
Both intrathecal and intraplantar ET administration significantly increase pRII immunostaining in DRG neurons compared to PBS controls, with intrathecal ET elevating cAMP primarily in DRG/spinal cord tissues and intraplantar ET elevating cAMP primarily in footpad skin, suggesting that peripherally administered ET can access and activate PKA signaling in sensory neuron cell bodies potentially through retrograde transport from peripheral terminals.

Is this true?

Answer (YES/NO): NO